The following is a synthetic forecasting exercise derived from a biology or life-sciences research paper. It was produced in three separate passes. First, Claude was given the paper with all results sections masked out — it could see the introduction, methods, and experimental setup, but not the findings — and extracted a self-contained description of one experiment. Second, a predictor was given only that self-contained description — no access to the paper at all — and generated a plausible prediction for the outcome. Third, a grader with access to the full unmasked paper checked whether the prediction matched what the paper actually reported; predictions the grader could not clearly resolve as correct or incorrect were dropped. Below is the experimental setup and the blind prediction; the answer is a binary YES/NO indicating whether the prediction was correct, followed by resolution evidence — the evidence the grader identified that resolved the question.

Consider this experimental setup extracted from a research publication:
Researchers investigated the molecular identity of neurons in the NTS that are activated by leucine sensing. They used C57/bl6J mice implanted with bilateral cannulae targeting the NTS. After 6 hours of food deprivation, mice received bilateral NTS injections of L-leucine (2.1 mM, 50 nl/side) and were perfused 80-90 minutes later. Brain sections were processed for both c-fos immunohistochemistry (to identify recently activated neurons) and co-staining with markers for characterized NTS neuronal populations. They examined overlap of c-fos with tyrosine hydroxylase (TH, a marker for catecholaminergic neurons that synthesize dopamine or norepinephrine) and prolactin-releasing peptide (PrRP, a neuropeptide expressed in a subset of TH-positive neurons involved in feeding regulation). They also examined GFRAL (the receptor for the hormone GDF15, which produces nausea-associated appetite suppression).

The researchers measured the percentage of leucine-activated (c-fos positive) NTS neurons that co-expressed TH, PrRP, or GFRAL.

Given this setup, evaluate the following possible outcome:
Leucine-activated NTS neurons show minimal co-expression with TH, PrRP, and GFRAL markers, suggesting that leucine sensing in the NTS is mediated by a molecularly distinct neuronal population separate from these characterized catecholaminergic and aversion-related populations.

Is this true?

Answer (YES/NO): NO